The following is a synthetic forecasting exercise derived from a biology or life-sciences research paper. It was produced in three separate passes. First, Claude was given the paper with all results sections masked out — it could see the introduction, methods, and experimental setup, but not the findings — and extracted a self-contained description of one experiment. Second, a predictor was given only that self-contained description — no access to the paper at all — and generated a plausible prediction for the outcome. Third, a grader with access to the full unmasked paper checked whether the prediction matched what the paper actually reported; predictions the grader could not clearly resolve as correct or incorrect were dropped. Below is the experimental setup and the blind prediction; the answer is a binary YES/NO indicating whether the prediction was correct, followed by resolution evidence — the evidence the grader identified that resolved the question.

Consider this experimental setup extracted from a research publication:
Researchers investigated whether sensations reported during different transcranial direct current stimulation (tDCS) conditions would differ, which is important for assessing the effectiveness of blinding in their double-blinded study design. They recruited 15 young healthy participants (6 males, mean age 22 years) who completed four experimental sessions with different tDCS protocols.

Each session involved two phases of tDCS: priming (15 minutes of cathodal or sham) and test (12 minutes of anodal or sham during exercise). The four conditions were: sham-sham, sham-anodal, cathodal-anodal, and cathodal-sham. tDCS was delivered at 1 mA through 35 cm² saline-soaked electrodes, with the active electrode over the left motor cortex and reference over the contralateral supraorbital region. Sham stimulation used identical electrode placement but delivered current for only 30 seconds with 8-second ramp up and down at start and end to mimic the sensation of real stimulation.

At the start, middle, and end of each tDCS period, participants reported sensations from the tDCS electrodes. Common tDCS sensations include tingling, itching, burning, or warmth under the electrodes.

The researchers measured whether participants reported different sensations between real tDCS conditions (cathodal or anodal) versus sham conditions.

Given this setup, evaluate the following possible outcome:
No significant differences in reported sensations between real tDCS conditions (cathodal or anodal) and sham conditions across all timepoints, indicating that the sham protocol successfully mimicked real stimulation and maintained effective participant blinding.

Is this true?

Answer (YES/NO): YES